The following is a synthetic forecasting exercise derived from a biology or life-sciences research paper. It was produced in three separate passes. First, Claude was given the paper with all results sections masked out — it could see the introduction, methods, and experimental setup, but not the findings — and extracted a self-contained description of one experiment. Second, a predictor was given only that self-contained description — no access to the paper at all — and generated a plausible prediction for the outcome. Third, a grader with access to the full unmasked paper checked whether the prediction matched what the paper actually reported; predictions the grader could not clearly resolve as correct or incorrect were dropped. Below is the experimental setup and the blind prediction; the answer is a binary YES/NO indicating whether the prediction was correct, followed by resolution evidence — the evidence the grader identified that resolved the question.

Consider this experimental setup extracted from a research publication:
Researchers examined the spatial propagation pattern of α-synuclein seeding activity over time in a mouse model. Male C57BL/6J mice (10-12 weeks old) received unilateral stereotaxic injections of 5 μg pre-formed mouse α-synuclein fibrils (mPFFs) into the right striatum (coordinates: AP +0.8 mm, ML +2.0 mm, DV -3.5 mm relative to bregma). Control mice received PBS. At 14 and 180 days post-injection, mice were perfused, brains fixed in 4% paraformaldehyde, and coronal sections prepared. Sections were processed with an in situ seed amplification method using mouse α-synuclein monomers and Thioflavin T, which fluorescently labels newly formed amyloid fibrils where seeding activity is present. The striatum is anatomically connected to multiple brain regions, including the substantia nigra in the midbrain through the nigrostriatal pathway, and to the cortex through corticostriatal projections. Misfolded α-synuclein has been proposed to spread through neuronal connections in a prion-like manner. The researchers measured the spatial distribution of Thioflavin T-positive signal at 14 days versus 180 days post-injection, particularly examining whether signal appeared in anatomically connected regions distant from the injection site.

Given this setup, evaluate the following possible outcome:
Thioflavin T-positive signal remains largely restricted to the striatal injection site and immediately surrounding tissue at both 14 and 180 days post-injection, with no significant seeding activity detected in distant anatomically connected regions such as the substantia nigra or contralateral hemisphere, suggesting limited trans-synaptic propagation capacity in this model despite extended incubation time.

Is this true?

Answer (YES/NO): NO